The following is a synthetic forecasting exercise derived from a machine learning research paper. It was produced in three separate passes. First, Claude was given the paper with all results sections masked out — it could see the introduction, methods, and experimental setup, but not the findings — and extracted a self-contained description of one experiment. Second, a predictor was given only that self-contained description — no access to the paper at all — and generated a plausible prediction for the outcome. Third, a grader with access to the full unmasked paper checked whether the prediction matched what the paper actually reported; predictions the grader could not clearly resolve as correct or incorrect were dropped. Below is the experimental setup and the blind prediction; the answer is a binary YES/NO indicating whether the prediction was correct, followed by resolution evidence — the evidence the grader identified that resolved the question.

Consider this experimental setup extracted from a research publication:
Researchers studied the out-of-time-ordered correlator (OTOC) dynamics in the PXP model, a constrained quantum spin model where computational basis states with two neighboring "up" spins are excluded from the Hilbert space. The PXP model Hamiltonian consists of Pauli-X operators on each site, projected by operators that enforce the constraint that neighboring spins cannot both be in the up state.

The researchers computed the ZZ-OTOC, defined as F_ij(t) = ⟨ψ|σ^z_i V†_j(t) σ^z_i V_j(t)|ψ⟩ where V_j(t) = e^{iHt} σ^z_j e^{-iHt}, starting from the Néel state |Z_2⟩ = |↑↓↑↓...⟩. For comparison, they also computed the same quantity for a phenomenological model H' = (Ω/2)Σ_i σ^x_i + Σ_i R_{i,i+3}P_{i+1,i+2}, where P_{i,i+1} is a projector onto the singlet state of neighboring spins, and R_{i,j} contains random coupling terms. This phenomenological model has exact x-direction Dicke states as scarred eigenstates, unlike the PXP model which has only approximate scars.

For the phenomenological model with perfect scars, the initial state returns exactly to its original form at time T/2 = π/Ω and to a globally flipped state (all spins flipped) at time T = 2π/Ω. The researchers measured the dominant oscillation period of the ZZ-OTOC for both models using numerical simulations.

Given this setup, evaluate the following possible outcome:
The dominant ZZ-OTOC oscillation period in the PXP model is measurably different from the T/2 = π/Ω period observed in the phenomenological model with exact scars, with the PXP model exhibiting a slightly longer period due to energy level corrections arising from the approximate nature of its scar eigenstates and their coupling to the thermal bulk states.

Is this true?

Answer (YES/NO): NO